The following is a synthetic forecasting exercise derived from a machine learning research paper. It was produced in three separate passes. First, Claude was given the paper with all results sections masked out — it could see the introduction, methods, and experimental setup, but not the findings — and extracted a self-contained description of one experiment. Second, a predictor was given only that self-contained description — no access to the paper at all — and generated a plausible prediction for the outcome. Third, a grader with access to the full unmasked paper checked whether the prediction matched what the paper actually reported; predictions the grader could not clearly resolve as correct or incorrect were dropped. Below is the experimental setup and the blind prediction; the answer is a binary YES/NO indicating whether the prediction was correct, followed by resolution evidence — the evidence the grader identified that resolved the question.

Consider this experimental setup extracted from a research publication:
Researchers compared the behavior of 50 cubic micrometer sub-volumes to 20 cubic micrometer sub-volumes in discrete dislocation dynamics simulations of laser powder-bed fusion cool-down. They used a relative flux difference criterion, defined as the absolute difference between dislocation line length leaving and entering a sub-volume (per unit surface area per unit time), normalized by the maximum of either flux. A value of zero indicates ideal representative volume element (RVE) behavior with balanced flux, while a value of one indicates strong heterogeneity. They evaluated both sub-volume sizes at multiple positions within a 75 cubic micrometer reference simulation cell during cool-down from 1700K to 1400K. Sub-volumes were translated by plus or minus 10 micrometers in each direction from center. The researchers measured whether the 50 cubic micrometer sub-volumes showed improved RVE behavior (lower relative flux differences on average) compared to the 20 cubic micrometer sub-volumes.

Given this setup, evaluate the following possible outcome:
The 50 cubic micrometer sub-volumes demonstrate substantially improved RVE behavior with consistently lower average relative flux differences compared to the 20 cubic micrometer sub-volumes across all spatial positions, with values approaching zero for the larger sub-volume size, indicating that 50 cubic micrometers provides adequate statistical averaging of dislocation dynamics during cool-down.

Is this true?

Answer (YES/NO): NO